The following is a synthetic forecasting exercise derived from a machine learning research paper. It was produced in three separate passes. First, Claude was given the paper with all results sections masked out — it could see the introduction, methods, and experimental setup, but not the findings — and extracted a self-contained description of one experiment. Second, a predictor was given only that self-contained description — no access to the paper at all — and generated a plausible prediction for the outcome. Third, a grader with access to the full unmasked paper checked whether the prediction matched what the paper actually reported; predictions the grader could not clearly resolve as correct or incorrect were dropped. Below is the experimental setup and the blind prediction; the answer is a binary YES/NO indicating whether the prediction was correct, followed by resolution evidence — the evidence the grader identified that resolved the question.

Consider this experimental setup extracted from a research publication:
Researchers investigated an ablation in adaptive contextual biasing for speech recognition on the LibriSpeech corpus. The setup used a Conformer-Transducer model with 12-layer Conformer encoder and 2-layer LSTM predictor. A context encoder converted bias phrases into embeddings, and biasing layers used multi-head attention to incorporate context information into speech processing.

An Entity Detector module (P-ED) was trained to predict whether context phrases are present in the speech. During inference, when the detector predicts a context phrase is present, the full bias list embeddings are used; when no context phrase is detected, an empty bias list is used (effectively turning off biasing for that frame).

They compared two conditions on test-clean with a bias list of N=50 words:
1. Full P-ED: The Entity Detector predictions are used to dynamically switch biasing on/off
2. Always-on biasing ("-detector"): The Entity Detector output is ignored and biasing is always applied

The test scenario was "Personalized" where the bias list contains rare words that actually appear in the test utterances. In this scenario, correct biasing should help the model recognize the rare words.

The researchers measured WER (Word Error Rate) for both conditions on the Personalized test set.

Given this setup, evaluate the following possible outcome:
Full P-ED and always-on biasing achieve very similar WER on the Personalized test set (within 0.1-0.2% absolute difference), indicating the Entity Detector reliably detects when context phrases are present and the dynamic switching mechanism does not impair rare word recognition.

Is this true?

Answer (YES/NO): NO